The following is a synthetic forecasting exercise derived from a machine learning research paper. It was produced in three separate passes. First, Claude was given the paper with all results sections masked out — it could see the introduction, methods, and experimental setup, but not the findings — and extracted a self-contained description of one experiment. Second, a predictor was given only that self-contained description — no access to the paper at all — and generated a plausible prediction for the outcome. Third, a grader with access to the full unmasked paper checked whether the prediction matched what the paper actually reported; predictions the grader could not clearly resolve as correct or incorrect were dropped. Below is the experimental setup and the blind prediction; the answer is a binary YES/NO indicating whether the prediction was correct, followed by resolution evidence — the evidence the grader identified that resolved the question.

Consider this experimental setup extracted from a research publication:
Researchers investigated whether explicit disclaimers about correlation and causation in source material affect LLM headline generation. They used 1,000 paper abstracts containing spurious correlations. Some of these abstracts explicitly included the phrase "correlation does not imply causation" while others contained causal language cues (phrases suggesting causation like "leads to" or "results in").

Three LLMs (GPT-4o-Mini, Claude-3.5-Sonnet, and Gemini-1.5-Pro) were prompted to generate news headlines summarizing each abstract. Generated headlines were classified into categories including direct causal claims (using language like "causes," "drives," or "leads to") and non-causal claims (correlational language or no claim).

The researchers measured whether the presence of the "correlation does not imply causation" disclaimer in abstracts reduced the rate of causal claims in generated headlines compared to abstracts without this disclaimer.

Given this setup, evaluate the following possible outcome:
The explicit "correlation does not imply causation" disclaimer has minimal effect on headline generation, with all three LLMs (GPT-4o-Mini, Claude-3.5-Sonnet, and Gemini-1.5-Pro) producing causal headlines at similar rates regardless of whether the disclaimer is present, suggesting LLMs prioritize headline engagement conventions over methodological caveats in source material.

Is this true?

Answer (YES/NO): NO